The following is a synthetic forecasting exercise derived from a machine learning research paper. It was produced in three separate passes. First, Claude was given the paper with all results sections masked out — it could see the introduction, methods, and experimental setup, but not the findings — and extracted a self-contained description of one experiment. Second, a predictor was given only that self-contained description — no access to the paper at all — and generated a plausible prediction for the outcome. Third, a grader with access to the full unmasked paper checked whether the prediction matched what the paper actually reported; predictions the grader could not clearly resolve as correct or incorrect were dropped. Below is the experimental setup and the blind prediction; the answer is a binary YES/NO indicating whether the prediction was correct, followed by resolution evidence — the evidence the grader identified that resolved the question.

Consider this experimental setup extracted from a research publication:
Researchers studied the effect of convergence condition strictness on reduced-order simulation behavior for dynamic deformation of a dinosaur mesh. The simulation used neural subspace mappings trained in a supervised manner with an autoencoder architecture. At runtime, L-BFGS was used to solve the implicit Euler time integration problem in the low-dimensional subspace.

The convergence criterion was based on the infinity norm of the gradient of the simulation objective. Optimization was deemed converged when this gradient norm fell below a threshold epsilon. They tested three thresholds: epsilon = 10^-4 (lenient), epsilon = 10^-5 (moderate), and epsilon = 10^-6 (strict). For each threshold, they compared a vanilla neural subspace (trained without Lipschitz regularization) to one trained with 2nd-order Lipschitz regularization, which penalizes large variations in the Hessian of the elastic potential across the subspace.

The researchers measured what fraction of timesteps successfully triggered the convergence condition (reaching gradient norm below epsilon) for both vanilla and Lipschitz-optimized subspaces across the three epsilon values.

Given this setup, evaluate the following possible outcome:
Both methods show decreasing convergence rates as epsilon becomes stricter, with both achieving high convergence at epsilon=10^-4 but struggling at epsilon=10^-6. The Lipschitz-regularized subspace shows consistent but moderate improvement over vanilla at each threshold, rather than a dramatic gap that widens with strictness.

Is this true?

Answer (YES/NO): NO